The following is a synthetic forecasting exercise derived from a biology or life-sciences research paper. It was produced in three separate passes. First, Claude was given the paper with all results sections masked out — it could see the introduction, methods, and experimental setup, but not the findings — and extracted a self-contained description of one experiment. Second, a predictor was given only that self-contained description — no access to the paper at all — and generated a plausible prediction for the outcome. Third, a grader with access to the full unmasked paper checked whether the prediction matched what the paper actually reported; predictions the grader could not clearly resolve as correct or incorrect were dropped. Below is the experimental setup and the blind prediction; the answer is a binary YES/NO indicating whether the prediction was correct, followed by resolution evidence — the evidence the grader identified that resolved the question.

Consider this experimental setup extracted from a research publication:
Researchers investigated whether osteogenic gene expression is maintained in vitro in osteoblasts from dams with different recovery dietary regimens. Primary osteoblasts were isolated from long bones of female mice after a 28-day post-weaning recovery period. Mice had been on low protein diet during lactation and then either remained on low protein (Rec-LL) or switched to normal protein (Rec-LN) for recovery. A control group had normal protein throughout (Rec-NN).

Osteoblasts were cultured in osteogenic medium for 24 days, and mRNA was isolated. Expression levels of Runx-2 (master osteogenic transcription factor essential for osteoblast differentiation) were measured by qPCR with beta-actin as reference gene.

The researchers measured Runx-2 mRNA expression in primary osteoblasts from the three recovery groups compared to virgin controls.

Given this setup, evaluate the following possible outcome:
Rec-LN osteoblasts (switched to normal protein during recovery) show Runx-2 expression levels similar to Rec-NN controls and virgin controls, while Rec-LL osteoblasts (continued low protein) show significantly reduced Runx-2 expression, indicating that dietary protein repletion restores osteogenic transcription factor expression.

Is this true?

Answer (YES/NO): NO